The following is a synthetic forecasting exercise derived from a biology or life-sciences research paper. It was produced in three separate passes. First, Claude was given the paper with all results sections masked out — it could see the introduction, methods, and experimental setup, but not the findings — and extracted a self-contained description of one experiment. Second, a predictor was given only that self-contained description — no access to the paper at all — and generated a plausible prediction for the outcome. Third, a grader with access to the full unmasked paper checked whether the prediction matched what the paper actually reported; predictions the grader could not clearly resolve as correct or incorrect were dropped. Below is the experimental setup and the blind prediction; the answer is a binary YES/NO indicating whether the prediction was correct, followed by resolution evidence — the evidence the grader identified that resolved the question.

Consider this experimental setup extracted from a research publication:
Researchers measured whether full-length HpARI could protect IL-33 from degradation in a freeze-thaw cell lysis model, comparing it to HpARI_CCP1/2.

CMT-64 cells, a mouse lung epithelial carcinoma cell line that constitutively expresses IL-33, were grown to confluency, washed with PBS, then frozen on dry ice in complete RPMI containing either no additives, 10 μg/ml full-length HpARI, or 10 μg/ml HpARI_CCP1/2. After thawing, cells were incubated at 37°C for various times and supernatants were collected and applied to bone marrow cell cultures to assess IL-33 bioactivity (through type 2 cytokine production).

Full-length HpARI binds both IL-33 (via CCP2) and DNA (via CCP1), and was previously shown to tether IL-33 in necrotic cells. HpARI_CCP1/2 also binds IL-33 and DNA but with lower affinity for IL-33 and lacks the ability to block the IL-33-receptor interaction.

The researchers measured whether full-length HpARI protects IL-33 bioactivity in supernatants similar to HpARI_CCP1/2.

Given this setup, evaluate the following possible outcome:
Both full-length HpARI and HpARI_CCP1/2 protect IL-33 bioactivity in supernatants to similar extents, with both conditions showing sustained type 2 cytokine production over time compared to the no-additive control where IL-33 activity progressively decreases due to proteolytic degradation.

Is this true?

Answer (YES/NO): NO